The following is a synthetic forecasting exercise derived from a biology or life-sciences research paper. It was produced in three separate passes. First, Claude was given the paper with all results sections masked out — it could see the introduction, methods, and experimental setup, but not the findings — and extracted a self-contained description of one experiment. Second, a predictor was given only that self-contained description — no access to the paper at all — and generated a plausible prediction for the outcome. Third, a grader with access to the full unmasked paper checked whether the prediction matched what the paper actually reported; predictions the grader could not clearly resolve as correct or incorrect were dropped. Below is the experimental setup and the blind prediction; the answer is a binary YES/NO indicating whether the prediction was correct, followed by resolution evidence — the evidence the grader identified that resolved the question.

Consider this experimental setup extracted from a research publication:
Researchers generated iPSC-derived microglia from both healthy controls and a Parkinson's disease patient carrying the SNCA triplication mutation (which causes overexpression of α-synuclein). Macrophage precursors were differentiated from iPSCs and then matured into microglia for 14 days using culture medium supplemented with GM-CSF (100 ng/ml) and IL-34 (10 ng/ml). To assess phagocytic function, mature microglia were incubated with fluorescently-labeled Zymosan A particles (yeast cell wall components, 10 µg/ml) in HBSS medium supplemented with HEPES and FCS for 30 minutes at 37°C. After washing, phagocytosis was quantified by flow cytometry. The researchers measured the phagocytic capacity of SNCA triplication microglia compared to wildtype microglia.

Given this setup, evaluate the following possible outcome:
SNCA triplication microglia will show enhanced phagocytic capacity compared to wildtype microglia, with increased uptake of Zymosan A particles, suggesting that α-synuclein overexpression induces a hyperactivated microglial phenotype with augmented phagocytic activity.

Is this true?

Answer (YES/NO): NO